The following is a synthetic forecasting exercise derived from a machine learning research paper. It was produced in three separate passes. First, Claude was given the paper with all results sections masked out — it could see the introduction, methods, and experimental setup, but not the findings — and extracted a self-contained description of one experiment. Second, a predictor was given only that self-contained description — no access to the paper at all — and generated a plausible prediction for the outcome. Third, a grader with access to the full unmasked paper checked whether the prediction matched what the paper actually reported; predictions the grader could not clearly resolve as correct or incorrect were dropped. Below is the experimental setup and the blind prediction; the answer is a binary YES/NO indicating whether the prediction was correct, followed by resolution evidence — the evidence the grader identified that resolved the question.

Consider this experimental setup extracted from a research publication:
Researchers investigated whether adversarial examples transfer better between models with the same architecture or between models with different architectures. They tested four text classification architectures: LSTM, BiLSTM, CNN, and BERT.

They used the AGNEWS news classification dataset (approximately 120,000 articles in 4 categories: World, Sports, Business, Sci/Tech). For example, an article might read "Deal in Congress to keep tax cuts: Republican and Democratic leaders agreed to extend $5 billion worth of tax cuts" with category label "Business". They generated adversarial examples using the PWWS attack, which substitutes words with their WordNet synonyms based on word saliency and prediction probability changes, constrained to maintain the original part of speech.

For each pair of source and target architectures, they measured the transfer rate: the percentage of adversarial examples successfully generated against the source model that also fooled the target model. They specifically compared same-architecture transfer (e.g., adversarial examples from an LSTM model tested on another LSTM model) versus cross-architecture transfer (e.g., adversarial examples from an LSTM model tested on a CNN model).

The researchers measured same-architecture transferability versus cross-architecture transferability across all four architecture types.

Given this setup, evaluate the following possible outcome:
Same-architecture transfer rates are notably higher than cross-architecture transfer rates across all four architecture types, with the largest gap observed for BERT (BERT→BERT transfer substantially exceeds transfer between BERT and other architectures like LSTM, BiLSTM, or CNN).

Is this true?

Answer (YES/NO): YES